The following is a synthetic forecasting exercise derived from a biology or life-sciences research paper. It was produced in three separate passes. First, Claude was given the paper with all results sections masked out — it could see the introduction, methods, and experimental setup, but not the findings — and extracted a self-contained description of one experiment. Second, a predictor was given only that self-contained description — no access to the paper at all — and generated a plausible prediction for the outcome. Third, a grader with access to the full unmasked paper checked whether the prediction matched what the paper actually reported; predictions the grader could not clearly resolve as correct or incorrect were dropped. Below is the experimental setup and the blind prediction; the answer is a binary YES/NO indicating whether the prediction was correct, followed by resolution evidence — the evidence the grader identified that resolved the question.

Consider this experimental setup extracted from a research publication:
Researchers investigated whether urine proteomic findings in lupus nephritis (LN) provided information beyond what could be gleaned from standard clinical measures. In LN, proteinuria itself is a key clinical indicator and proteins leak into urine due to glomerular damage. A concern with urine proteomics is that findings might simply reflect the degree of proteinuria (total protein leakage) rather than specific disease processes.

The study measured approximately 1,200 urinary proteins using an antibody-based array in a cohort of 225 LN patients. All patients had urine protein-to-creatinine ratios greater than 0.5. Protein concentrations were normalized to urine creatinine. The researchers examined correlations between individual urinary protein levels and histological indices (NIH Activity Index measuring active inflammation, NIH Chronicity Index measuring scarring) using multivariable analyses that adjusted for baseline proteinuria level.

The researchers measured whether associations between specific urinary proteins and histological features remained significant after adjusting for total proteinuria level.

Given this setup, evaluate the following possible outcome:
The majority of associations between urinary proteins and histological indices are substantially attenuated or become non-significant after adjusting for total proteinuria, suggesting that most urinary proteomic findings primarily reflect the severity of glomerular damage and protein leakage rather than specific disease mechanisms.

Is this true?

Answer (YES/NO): NO